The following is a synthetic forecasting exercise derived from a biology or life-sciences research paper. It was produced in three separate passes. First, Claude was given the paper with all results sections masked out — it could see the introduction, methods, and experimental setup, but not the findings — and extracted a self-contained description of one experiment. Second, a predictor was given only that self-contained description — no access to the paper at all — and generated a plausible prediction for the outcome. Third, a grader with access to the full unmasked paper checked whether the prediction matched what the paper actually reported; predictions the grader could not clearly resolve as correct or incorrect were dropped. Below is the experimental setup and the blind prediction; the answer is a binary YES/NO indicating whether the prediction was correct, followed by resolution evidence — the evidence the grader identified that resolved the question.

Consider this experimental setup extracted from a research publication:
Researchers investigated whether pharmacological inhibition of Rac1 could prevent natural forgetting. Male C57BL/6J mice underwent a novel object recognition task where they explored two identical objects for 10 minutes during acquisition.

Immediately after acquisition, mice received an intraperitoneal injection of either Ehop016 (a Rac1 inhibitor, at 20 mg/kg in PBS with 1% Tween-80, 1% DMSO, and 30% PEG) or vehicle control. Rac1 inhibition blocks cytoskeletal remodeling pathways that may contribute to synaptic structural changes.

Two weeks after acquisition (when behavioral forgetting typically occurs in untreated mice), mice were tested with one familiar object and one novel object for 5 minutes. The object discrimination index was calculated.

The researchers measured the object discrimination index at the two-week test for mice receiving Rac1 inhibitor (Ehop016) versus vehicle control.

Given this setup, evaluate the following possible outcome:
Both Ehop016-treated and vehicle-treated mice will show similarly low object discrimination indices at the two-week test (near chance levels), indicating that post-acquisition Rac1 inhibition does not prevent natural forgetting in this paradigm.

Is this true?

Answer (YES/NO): NO